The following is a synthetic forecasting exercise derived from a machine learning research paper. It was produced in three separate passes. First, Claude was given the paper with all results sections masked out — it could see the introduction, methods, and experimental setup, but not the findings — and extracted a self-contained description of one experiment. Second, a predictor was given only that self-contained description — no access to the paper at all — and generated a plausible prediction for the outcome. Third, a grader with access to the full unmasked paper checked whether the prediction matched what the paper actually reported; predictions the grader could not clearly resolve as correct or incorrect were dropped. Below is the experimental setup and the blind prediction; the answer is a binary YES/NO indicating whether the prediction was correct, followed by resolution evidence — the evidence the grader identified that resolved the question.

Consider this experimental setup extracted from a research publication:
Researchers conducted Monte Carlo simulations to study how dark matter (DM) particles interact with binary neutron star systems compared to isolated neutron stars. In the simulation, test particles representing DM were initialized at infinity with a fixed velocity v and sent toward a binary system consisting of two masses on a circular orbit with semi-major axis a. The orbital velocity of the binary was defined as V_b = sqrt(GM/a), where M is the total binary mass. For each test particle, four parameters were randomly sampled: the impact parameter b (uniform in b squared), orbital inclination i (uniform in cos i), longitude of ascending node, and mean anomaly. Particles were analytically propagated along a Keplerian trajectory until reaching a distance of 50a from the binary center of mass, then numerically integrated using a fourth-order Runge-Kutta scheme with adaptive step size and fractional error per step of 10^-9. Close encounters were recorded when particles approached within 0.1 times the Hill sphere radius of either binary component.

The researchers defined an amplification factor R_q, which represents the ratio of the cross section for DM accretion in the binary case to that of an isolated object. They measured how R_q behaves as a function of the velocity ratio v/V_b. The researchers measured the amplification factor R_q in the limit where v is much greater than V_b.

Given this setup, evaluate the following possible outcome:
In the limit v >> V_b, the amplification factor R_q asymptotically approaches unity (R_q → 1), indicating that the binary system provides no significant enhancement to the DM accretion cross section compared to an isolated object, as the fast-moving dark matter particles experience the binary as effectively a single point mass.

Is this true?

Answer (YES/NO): YES